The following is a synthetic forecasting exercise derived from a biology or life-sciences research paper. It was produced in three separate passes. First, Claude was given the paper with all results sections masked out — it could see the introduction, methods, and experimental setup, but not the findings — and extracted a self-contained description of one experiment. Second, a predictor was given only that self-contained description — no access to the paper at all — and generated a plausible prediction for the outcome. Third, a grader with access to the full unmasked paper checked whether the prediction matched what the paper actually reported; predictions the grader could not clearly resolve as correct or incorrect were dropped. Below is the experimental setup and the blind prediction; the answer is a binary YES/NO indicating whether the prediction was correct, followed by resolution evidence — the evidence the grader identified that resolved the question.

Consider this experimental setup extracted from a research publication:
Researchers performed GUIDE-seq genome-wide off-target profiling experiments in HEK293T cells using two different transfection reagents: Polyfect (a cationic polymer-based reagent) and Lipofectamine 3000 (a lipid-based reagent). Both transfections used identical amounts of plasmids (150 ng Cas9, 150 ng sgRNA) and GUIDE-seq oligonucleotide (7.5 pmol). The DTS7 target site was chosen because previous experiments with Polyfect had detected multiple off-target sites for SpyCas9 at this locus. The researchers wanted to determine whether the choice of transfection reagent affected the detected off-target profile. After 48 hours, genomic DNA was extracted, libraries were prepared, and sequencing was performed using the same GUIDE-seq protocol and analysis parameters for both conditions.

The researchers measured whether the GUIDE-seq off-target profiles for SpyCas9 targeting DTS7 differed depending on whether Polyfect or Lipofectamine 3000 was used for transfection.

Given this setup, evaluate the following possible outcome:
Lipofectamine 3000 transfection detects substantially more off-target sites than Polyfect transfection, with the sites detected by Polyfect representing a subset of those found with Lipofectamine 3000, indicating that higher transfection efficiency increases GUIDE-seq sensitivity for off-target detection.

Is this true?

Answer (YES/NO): NO